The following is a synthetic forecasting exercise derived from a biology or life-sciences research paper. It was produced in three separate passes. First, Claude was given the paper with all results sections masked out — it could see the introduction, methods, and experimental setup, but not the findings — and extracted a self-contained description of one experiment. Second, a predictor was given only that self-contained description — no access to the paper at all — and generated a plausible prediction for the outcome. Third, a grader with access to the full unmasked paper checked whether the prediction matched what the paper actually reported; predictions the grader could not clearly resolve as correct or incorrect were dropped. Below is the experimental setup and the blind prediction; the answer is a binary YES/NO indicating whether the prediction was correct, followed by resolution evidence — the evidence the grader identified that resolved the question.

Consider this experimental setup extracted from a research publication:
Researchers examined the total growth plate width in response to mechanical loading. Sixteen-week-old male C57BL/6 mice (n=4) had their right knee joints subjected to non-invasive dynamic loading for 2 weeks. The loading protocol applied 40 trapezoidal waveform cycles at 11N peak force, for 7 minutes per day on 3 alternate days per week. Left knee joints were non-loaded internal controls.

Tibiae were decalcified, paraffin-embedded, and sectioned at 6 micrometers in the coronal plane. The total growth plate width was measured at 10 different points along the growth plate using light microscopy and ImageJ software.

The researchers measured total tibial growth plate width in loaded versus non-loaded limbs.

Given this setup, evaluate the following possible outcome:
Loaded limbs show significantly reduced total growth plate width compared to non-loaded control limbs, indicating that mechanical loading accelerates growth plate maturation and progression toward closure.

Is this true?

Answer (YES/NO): NO